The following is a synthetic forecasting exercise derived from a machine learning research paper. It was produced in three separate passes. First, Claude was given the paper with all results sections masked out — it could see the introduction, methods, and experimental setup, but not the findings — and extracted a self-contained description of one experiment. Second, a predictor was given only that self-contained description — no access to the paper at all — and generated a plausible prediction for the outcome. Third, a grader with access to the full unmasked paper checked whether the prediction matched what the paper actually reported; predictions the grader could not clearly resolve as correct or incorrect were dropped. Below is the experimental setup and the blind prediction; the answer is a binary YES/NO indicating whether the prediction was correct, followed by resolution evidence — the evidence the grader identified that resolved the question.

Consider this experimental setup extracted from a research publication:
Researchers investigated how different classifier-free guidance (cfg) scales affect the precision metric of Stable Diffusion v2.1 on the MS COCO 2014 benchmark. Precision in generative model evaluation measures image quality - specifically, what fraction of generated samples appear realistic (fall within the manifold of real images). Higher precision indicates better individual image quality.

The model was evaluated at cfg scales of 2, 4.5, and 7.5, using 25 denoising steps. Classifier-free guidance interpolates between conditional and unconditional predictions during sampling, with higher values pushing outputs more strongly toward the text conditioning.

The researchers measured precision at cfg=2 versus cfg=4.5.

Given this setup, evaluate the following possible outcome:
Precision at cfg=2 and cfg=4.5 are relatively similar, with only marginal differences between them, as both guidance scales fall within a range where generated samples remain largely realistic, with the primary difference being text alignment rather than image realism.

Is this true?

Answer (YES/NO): NO